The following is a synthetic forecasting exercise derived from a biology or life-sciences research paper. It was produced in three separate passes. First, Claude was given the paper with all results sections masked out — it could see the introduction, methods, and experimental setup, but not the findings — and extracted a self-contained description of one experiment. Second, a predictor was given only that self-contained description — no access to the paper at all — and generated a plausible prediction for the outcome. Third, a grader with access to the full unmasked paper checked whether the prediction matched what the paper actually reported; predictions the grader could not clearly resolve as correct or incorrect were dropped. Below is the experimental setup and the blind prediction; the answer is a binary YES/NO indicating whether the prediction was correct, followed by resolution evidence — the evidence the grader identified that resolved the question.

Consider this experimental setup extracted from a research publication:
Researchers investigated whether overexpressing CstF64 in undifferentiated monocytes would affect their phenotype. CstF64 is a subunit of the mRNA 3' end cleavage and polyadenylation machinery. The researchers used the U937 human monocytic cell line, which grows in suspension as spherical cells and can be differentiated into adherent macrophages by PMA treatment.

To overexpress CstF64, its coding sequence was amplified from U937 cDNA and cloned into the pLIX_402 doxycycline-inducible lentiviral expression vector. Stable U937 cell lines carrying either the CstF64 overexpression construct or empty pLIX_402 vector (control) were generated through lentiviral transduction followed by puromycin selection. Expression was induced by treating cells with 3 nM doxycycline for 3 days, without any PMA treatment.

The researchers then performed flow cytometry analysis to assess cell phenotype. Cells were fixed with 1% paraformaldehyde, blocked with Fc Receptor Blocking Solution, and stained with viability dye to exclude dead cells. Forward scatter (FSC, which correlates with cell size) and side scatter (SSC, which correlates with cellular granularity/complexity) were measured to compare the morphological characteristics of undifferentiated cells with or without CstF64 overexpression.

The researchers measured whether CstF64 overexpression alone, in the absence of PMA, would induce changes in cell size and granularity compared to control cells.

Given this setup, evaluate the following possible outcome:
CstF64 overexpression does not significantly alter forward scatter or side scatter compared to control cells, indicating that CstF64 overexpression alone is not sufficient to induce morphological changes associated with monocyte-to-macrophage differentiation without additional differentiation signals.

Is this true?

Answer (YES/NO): NO